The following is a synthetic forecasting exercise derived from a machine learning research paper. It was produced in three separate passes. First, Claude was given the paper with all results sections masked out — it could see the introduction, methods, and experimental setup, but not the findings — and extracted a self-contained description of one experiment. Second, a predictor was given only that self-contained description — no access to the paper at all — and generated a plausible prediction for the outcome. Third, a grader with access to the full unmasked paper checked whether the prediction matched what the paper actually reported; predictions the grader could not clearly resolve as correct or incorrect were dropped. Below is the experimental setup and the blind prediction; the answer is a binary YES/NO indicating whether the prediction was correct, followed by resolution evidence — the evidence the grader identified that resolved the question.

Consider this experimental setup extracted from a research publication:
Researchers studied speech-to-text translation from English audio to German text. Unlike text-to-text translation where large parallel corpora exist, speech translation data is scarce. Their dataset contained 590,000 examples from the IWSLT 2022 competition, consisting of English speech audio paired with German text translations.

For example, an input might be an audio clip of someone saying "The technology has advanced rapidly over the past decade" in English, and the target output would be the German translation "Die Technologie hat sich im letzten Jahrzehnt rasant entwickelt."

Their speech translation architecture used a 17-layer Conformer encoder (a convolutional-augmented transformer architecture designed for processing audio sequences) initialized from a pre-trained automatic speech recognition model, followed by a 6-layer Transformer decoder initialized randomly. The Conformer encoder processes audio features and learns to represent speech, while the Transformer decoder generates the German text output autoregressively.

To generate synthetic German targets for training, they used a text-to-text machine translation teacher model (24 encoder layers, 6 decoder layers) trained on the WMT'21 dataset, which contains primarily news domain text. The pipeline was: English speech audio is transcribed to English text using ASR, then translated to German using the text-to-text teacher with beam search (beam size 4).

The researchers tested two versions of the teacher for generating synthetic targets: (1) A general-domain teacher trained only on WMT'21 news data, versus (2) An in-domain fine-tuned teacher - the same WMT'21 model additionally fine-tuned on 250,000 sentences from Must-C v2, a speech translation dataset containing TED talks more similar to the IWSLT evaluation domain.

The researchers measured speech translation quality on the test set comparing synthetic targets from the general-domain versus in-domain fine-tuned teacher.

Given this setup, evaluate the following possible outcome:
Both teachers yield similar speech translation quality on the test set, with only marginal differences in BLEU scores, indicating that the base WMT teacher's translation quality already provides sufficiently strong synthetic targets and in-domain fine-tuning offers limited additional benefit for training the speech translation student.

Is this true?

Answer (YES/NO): NO